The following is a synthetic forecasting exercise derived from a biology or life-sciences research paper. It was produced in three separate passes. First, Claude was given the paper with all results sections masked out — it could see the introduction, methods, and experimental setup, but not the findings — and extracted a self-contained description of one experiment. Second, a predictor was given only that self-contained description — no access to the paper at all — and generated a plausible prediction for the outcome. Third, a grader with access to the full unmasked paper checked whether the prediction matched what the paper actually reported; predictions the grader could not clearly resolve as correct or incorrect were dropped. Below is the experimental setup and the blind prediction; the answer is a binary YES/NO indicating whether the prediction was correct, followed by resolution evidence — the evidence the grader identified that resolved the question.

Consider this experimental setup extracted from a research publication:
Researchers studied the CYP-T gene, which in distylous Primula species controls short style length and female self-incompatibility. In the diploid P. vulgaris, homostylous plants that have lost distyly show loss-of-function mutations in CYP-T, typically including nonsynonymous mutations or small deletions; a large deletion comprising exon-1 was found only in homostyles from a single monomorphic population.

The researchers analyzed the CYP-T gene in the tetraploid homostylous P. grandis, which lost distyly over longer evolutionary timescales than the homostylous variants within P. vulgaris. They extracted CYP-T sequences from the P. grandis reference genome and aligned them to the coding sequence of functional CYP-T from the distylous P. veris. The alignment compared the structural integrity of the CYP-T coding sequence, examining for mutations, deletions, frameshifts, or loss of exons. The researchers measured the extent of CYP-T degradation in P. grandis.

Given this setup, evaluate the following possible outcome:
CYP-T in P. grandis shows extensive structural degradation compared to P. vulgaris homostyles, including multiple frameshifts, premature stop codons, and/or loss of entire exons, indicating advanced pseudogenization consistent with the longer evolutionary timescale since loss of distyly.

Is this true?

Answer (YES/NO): YES